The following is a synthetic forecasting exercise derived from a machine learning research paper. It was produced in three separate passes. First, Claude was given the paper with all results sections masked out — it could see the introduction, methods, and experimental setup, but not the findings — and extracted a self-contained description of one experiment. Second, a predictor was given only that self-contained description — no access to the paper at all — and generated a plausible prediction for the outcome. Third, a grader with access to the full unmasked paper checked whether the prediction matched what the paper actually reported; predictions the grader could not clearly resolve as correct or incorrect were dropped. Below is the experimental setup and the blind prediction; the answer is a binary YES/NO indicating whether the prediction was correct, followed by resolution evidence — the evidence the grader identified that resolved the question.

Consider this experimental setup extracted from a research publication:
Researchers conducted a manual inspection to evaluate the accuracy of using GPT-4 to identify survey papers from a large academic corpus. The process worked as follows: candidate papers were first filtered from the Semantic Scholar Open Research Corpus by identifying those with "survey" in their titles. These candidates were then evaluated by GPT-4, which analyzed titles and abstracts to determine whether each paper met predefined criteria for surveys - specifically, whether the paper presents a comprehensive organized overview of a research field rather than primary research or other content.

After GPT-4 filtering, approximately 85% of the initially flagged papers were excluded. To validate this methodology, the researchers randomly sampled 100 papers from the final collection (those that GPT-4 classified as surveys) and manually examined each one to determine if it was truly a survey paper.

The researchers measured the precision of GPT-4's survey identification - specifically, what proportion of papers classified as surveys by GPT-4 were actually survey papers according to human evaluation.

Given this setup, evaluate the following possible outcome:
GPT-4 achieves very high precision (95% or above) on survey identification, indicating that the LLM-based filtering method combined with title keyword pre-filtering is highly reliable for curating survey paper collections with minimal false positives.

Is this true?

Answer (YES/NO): NO